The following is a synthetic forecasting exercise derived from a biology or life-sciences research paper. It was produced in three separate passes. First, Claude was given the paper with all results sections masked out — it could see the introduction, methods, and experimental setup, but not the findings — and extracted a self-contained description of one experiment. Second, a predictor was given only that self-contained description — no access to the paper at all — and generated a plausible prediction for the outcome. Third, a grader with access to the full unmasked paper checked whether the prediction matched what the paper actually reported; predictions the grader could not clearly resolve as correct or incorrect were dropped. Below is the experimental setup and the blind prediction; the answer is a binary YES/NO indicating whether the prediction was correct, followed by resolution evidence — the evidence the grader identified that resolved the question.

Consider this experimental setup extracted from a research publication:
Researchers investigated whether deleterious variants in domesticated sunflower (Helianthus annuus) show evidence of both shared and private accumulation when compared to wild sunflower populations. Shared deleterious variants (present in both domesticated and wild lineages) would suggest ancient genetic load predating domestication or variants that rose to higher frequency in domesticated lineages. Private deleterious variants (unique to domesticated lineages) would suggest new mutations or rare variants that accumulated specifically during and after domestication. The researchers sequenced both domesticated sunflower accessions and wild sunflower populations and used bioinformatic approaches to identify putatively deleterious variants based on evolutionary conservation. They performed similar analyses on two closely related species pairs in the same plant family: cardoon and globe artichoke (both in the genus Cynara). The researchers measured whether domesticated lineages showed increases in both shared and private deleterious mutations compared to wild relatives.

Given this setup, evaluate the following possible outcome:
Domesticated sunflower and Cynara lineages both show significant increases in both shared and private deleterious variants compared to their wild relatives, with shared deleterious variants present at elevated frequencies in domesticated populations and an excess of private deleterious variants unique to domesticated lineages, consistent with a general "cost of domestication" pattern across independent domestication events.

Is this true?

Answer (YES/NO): YES